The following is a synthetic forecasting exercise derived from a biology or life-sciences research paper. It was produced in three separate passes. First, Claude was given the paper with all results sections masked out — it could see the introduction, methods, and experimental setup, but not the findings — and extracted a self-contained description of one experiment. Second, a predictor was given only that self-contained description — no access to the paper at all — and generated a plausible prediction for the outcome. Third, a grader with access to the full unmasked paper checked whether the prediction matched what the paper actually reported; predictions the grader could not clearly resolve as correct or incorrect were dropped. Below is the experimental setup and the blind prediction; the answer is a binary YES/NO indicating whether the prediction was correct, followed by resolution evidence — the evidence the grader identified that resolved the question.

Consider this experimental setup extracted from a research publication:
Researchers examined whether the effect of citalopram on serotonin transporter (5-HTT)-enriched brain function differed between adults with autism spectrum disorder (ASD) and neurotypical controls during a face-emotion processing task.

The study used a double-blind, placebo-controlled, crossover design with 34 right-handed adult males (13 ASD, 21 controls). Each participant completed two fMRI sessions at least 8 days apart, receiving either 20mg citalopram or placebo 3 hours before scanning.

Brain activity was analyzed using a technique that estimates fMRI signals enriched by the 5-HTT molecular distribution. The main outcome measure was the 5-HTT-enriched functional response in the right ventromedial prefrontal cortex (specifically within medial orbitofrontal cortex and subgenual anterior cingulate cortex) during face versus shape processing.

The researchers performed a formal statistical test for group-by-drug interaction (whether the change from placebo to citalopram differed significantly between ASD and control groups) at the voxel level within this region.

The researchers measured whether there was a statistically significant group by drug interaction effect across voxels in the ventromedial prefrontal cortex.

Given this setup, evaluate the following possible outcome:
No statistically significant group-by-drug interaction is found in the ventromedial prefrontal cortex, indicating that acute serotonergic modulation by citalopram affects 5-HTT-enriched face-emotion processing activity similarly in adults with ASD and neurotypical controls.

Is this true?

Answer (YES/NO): NO